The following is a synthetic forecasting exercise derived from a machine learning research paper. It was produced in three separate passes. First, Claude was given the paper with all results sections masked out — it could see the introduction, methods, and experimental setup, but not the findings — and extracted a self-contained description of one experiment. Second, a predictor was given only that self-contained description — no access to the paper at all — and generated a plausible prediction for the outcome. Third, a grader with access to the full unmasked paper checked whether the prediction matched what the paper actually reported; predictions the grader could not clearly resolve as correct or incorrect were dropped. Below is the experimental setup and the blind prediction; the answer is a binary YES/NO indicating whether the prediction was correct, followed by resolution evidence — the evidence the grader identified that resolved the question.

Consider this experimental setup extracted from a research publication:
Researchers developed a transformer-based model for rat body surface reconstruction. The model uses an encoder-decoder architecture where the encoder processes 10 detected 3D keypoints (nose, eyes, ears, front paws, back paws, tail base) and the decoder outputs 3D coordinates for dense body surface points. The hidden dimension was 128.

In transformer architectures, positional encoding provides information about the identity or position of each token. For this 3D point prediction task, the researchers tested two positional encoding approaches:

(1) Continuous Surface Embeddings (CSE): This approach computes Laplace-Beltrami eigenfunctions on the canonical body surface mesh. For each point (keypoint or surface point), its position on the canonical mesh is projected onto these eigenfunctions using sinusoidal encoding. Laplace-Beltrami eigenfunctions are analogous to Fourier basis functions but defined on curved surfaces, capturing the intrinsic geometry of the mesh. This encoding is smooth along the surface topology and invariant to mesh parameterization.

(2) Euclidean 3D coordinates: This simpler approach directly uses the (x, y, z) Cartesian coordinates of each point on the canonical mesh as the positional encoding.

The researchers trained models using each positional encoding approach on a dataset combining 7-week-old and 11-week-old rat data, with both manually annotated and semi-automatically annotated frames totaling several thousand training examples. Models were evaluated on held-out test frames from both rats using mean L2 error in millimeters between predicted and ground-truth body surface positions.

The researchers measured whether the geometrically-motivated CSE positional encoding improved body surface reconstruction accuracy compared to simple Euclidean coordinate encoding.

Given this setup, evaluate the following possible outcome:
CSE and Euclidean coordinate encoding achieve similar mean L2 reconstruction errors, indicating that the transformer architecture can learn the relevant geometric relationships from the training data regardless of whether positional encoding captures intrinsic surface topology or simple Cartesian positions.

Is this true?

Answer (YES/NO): YES